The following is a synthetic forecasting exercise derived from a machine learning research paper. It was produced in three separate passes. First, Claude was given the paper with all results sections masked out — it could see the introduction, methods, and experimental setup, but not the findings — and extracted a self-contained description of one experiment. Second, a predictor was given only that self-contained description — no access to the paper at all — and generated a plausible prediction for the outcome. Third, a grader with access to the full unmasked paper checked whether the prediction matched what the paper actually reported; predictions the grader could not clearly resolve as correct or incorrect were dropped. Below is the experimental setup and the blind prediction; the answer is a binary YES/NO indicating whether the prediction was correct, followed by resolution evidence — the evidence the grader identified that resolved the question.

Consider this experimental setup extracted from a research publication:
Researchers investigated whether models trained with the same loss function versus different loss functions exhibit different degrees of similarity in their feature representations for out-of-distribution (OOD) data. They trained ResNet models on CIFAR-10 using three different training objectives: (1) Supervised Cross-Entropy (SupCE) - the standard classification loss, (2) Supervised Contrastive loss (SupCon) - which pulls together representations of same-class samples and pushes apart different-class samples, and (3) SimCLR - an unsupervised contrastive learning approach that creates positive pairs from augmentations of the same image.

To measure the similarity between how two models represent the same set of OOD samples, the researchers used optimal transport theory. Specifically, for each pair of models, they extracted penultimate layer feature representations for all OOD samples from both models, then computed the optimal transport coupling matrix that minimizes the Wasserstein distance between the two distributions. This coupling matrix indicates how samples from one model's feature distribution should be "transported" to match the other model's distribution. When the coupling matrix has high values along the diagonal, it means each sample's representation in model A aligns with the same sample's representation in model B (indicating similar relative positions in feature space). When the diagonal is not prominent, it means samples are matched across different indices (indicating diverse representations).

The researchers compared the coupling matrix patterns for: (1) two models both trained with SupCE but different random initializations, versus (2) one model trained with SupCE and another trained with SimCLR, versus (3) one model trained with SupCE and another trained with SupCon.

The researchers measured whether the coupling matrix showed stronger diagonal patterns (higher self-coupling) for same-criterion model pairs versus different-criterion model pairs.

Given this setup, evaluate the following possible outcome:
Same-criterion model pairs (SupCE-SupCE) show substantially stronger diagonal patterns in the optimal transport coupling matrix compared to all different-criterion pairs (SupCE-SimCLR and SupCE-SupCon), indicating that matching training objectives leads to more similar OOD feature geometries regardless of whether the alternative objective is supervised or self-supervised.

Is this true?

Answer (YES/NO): YES